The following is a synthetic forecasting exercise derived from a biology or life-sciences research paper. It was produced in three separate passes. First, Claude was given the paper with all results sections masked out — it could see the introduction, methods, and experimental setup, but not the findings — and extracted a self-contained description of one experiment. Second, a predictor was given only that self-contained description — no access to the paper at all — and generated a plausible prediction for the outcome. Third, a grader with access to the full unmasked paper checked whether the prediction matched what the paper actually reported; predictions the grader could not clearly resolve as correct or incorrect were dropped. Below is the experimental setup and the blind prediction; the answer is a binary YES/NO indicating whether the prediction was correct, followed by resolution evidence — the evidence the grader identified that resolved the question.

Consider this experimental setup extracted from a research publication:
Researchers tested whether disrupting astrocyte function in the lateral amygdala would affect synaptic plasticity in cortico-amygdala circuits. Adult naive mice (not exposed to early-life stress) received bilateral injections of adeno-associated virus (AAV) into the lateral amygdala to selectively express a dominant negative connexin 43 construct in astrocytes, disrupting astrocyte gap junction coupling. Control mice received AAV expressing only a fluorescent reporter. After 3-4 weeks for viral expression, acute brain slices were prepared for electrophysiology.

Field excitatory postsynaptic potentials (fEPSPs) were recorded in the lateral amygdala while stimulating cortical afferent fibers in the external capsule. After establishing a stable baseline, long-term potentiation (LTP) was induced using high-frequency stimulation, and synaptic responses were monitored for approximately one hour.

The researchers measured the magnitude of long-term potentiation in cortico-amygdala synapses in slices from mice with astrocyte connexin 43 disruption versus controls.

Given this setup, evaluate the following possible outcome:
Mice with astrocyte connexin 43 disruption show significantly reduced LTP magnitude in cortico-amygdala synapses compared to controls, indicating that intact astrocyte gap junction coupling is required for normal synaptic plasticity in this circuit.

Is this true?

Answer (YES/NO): YES